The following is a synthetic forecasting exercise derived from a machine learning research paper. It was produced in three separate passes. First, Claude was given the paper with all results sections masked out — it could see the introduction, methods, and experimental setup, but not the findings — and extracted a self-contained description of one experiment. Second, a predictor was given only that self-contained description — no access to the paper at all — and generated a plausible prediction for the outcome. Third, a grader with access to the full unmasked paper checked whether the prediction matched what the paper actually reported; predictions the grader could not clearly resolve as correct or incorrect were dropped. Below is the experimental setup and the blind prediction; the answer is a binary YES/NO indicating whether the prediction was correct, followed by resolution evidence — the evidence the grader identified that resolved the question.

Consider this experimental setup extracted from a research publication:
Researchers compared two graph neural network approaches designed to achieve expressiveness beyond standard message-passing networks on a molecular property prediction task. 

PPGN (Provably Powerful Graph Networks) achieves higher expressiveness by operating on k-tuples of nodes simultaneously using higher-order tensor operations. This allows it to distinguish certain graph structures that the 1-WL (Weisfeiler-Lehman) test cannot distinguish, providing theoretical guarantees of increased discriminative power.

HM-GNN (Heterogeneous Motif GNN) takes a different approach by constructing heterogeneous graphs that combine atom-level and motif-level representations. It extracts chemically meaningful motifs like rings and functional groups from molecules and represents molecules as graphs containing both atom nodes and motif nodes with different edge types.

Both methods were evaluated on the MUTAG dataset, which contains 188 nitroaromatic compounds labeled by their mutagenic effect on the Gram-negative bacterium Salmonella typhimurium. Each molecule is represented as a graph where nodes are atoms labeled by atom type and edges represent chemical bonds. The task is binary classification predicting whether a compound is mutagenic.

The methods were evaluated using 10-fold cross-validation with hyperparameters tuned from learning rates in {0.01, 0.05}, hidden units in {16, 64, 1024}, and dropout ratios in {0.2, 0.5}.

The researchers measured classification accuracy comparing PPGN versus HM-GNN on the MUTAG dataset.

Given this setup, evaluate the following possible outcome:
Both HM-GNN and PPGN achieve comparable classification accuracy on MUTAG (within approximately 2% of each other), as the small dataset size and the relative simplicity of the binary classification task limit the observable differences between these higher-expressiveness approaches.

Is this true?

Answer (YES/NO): NO